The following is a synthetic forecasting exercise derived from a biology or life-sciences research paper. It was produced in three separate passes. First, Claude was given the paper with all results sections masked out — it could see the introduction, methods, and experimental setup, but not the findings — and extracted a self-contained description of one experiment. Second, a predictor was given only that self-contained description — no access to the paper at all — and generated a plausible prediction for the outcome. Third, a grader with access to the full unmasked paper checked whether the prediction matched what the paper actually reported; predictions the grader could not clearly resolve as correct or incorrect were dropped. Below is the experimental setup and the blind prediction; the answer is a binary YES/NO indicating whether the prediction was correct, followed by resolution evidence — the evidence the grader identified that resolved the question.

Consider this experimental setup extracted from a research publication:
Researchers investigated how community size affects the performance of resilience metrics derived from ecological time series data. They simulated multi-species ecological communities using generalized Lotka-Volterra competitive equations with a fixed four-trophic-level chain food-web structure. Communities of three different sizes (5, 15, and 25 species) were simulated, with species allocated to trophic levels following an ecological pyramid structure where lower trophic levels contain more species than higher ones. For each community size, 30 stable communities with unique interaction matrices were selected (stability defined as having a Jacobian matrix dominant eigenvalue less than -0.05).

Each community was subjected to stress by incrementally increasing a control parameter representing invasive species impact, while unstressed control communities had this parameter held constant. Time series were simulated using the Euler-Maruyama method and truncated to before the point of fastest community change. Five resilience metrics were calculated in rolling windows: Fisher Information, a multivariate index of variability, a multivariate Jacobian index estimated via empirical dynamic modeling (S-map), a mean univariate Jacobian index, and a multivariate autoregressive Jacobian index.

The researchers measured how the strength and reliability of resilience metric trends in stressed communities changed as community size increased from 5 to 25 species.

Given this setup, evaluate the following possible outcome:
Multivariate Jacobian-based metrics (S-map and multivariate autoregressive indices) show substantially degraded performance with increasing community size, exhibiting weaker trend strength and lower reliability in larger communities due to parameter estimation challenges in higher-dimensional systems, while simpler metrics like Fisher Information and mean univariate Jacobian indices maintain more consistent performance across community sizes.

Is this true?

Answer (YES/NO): NO